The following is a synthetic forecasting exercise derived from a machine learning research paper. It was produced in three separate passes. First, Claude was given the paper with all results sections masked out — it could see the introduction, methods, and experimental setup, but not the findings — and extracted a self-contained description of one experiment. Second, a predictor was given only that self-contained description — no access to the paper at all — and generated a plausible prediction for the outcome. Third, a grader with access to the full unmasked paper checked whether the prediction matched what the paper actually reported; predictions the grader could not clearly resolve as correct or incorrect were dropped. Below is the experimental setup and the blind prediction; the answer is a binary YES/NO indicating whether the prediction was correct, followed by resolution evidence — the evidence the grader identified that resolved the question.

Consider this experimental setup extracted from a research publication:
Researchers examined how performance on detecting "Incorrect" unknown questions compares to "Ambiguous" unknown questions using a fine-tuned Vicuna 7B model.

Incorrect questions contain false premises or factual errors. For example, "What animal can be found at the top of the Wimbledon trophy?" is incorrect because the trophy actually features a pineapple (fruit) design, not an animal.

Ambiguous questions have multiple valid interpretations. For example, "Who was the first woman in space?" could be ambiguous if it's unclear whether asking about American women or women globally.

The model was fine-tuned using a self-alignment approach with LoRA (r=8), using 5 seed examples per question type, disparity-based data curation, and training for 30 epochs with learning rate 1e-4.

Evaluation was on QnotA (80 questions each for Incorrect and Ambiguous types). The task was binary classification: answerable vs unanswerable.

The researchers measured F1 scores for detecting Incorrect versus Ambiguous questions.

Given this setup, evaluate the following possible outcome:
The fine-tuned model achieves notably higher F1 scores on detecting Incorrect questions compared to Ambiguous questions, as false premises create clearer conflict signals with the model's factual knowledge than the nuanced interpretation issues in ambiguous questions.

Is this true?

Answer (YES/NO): NO